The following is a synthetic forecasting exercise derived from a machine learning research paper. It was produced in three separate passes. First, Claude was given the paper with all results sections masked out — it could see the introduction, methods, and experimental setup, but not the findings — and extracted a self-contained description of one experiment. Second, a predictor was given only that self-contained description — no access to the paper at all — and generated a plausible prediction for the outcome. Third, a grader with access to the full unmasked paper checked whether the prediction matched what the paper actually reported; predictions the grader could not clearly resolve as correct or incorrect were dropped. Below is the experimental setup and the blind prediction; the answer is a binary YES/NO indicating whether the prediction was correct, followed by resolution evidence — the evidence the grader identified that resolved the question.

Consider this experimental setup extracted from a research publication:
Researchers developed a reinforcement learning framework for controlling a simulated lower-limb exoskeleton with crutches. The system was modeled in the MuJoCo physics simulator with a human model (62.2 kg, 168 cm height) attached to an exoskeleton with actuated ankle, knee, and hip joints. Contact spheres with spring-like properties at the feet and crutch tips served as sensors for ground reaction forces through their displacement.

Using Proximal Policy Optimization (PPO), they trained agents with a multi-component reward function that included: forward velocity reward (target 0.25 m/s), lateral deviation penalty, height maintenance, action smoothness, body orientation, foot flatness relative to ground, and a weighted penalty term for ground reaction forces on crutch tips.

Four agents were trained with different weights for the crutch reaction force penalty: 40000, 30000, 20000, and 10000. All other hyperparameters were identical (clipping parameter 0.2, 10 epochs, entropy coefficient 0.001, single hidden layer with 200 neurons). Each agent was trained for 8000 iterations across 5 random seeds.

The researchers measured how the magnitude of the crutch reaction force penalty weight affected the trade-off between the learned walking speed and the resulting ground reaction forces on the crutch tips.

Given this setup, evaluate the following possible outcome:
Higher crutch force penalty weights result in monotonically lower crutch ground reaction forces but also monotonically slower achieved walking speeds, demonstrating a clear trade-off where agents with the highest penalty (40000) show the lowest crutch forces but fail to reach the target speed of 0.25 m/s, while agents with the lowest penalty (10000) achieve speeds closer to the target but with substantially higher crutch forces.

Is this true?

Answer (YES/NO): NO